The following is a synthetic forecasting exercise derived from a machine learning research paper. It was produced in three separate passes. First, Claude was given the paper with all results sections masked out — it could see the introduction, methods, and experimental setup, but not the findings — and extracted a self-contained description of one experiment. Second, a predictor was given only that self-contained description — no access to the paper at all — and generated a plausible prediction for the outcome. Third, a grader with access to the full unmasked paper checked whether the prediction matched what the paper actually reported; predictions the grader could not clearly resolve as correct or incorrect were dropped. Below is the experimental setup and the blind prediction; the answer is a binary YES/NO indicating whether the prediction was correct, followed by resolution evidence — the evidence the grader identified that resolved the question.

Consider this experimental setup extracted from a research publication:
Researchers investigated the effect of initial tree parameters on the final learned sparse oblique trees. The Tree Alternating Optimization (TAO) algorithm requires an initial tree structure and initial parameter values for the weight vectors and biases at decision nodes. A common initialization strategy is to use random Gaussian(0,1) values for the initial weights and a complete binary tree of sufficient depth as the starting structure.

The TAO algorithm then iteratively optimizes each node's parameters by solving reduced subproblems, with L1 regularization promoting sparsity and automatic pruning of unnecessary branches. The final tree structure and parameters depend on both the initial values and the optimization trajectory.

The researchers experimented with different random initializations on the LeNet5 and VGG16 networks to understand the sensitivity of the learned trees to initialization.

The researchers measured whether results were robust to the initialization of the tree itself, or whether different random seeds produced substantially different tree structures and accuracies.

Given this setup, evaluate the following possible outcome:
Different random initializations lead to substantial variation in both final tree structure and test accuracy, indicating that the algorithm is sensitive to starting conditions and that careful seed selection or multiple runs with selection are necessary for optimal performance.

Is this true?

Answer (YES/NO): NO